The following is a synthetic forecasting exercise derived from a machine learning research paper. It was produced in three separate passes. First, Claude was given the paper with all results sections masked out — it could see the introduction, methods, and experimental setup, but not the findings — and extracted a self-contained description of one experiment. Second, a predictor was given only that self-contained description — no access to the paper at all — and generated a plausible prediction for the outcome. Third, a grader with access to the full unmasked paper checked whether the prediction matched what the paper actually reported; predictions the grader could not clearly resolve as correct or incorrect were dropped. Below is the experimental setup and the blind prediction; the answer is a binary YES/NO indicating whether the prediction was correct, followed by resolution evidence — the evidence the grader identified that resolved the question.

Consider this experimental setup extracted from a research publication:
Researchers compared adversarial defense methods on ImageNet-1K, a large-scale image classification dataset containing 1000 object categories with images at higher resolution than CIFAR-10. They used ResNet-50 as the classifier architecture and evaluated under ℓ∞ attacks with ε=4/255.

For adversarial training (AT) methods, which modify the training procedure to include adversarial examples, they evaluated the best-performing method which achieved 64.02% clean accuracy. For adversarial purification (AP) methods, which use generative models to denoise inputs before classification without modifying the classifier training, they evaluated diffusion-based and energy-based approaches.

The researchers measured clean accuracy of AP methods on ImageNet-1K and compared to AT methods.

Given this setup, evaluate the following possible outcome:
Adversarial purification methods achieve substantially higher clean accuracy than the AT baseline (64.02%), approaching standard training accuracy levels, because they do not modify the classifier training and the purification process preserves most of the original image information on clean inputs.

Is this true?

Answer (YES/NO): YES